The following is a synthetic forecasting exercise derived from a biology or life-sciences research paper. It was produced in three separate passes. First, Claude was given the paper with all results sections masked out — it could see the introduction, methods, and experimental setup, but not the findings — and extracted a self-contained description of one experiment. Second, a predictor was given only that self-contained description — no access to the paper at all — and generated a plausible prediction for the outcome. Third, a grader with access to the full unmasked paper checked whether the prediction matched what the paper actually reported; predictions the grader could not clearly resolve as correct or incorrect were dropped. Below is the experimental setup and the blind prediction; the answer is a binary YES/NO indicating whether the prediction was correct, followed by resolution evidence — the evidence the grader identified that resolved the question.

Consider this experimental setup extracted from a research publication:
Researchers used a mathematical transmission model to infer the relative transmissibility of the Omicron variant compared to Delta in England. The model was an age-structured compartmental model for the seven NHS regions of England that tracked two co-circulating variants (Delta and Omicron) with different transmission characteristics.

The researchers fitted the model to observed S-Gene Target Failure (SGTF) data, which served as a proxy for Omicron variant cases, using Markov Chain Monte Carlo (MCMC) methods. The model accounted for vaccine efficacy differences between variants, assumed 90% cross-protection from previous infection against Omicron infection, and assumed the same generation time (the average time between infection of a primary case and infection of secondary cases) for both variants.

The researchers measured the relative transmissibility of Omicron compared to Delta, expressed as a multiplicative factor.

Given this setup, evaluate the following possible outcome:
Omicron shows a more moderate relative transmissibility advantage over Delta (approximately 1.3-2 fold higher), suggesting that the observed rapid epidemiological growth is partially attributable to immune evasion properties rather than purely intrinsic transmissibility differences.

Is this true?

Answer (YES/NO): NO